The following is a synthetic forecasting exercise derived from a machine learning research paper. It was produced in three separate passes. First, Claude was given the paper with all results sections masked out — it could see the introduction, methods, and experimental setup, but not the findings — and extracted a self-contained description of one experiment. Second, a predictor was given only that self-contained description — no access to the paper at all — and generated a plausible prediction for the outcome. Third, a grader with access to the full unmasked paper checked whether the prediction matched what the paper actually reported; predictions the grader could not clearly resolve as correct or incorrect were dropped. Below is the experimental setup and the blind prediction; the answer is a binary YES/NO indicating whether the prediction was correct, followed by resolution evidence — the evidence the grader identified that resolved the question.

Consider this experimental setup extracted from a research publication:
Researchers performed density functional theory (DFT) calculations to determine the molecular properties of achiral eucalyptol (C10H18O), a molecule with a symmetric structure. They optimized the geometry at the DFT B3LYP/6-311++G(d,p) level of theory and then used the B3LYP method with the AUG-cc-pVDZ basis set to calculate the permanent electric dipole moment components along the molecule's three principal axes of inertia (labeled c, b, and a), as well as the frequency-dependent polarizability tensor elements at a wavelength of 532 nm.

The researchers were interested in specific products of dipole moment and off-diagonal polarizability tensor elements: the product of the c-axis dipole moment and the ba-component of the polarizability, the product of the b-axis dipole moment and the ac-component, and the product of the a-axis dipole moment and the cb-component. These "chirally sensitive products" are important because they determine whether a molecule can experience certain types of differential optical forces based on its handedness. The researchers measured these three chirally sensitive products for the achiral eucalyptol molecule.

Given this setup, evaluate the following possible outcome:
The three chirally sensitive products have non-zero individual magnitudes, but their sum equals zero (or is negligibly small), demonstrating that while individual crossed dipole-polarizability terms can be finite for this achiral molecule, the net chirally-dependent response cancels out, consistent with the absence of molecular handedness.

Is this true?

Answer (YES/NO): NO